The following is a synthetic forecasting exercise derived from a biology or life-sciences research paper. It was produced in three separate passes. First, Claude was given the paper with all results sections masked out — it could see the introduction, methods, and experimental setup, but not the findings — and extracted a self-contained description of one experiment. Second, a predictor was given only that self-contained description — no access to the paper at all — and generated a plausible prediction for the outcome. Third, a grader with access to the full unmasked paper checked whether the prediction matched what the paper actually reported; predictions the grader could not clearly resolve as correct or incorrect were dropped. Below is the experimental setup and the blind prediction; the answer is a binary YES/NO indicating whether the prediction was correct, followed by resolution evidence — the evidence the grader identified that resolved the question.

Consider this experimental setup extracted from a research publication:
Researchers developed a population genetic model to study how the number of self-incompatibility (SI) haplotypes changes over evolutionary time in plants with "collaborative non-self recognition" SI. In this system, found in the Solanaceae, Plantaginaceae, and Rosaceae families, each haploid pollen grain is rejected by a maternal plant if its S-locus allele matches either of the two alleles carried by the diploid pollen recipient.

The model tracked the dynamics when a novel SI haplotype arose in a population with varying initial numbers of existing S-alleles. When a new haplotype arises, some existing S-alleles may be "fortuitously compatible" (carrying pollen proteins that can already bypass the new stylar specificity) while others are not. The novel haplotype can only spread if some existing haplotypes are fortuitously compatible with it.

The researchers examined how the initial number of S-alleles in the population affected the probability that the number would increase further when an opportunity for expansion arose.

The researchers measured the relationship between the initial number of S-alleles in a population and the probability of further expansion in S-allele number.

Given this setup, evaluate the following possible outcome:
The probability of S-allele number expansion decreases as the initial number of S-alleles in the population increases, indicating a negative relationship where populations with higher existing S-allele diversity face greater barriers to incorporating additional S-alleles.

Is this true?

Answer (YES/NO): YES